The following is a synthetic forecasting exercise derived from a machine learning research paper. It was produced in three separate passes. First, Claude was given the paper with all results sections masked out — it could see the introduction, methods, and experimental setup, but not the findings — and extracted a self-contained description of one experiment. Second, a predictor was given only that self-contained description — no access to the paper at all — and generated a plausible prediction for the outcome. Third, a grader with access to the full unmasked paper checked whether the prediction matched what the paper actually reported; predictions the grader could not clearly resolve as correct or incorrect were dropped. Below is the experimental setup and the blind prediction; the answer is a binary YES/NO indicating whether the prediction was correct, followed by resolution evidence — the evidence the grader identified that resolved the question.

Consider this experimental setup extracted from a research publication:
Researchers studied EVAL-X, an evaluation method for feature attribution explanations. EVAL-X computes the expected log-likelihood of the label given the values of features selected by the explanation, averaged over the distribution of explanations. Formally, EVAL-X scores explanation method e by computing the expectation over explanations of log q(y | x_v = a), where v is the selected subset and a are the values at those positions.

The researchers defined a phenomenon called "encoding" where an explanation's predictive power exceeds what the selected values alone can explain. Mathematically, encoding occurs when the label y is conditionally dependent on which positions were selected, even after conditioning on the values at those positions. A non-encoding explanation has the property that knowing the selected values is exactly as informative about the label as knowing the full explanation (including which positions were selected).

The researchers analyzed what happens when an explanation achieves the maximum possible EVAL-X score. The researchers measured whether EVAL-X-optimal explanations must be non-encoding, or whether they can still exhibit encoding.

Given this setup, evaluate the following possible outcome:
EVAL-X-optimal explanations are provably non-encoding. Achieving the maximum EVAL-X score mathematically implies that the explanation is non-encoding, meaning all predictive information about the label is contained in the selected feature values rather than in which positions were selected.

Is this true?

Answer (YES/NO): YES